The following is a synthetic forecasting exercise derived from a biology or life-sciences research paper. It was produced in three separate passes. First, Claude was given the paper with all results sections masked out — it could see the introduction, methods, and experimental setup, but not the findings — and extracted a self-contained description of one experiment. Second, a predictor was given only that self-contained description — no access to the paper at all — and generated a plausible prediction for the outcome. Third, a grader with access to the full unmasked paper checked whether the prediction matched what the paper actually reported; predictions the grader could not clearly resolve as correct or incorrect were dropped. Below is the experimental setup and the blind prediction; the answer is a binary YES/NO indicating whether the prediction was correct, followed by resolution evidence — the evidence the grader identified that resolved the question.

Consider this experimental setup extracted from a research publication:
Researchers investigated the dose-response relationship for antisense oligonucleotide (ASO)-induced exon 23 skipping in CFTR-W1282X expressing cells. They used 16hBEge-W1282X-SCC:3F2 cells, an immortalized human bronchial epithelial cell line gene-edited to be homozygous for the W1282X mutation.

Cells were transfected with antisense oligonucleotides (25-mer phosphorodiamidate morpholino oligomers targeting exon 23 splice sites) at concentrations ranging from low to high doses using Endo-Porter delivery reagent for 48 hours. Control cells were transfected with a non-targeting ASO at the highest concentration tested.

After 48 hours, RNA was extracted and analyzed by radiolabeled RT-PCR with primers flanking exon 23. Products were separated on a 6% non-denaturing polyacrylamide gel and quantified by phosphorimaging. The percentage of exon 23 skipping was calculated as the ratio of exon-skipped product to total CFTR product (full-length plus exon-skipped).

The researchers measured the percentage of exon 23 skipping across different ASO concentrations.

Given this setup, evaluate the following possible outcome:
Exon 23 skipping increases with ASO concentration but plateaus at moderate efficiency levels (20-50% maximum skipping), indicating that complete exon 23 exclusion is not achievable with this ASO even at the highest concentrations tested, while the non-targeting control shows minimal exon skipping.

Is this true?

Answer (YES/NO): NO